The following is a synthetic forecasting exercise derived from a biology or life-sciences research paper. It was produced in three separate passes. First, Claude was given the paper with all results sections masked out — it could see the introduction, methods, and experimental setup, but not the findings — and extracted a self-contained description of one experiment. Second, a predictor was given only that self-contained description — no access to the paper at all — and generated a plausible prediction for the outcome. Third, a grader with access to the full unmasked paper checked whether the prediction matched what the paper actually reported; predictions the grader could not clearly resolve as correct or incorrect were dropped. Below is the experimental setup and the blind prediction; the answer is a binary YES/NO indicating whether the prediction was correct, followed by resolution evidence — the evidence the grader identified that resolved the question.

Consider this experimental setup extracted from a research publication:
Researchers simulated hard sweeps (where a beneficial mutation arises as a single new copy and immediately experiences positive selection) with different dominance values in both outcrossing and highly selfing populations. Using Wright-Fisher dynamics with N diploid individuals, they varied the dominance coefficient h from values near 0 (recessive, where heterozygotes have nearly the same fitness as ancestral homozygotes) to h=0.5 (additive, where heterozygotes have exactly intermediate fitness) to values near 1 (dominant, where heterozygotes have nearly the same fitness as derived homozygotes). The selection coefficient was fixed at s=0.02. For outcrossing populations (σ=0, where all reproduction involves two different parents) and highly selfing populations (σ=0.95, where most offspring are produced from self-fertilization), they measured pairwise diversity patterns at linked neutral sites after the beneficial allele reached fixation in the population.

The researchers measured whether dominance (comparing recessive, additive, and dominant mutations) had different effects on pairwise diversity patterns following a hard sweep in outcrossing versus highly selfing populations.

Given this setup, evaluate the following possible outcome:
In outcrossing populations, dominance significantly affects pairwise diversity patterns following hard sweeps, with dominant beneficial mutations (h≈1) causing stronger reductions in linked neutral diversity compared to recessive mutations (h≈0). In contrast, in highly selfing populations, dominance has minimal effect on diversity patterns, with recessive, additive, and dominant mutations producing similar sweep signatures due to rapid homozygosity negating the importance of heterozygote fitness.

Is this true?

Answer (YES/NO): YES